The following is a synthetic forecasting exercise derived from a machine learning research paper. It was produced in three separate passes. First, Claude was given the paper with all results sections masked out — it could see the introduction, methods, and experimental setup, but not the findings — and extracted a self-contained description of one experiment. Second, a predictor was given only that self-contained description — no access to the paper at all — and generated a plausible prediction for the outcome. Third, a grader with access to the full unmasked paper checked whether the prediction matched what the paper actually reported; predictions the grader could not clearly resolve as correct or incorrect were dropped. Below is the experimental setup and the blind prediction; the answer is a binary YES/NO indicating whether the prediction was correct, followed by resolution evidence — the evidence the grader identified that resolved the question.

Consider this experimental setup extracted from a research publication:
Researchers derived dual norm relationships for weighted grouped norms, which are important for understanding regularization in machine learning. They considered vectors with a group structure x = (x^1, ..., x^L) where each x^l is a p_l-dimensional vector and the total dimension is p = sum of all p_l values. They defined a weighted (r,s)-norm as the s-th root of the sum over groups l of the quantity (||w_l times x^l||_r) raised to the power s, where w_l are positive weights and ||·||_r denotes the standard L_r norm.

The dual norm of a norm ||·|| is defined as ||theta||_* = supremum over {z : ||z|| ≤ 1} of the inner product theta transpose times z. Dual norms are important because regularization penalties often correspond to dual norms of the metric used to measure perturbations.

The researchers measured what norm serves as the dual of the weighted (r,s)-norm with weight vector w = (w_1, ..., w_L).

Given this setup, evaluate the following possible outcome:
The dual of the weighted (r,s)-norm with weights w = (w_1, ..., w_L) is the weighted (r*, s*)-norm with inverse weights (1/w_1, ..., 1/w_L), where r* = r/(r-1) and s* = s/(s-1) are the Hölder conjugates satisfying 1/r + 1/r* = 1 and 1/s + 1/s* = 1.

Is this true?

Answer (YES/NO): YES